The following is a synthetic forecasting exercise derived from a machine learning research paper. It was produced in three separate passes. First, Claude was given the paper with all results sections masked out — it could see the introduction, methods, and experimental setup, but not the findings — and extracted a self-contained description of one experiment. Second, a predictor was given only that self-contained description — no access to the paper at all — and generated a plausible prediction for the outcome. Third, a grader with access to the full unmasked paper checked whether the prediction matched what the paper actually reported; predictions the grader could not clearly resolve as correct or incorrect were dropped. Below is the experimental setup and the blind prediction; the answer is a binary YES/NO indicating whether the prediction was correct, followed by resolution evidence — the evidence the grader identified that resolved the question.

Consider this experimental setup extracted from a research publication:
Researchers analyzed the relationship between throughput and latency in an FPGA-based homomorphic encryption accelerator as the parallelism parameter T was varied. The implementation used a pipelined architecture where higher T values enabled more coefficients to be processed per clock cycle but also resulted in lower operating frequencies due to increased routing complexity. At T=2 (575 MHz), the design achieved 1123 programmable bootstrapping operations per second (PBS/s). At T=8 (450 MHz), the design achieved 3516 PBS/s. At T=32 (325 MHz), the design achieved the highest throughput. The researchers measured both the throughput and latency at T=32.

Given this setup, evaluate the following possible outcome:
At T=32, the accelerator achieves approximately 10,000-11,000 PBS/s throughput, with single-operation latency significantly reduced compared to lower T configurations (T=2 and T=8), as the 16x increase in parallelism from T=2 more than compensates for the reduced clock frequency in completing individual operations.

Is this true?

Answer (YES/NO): YES